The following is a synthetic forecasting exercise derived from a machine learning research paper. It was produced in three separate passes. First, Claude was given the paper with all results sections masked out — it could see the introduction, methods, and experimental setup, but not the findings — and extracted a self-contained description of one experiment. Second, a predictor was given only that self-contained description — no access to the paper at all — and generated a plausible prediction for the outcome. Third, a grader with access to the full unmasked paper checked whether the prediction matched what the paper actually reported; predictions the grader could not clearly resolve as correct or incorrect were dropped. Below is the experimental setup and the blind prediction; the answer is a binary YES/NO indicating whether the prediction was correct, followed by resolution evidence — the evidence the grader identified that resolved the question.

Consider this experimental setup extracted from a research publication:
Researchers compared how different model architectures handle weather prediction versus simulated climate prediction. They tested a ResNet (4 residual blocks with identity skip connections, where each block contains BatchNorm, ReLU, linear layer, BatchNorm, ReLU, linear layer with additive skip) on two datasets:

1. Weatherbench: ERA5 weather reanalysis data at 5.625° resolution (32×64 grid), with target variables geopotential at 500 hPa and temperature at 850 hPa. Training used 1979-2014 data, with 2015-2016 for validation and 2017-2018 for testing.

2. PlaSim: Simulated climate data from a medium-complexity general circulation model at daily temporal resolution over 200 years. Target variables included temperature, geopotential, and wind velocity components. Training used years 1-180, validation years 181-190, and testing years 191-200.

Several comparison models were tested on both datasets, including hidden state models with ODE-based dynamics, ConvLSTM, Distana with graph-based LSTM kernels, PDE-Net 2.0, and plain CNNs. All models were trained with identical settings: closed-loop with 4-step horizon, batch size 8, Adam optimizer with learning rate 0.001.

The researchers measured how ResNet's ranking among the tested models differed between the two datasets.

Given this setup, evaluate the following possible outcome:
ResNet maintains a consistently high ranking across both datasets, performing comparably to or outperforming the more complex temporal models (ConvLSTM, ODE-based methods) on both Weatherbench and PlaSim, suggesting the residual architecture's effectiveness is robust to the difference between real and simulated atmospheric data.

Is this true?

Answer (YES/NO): NO